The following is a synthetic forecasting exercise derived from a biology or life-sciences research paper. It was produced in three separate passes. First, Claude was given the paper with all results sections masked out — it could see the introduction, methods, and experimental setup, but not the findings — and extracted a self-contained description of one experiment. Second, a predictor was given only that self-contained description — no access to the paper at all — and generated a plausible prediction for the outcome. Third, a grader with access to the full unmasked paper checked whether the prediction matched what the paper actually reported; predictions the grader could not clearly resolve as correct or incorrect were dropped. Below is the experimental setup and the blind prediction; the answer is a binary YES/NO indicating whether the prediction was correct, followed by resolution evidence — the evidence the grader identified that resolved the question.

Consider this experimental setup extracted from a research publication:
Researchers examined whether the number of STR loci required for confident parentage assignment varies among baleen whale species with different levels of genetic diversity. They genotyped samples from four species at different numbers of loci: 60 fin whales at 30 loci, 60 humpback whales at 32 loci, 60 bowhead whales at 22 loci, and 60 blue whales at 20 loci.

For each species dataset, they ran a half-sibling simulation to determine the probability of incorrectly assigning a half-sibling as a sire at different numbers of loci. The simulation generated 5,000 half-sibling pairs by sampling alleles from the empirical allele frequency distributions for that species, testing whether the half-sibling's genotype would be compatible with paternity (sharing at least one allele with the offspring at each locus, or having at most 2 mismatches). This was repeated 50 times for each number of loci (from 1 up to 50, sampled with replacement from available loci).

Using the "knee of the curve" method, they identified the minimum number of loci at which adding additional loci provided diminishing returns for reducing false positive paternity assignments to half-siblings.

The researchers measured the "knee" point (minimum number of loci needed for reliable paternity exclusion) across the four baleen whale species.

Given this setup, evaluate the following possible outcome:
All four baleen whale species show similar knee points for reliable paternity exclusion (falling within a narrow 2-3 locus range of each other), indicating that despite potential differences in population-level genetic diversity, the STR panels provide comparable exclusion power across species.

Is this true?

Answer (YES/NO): YES